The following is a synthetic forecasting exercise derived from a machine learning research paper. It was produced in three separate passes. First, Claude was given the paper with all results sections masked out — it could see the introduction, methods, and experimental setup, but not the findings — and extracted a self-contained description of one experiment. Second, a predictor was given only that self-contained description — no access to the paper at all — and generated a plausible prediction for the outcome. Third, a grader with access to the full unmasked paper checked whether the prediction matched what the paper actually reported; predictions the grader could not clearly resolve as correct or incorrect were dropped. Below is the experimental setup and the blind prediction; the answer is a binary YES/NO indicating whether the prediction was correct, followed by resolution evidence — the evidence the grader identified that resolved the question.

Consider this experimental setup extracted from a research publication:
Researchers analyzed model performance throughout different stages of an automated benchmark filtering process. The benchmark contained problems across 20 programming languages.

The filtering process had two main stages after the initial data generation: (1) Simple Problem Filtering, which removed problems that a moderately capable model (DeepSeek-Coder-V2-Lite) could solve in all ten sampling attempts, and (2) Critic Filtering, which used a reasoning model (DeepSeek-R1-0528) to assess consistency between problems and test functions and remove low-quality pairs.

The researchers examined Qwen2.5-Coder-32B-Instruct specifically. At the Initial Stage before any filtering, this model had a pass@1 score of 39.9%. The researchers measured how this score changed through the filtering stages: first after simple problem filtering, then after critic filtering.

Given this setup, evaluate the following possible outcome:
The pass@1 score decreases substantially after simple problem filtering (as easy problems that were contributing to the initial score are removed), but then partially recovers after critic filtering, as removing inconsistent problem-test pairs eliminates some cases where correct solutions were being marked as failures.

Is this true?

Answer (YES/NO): YES